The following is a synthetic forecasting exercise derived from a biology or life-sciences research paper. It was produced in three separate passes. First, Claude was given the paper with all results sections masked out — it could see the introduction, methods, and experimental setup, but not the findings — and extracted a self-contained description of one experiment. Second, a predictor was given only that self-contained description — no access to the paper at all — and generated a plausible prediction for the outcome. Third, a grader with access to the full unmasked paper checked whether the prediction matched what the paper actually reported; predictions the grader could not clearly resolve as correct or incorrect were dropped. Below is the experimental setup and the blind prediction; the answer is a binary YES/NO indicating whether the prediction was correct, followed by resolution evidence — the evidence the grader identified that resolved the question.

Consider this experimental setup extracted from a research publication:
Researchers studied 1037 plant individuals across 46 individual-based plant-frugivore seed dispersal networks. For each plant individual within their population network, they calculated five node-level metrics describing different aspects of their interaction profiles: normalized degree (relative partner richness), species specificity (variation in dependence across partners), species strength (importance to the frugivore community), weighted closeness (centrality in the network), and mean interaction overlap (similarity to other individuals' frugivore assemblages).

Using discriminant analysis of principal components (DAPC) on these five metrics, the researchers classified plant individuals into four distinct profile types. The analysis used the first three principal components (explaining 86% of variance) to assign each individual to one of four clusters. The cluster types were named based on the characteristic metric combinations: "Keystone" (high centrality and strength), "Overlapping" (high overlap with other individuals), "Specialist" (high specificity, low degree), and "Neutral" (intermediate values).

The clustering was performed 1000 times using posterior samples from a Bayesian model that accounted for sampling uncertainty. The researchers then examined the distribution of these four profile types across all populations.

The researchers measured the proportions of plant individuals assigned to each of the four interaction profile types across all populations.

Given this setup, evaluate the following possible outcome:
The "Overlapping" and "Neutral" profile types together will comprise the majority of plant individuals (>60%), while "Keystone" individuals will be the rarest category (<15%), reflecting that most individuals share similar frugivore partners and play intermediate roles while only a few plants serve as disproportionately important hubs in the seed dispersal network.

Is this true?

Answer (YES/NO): YES